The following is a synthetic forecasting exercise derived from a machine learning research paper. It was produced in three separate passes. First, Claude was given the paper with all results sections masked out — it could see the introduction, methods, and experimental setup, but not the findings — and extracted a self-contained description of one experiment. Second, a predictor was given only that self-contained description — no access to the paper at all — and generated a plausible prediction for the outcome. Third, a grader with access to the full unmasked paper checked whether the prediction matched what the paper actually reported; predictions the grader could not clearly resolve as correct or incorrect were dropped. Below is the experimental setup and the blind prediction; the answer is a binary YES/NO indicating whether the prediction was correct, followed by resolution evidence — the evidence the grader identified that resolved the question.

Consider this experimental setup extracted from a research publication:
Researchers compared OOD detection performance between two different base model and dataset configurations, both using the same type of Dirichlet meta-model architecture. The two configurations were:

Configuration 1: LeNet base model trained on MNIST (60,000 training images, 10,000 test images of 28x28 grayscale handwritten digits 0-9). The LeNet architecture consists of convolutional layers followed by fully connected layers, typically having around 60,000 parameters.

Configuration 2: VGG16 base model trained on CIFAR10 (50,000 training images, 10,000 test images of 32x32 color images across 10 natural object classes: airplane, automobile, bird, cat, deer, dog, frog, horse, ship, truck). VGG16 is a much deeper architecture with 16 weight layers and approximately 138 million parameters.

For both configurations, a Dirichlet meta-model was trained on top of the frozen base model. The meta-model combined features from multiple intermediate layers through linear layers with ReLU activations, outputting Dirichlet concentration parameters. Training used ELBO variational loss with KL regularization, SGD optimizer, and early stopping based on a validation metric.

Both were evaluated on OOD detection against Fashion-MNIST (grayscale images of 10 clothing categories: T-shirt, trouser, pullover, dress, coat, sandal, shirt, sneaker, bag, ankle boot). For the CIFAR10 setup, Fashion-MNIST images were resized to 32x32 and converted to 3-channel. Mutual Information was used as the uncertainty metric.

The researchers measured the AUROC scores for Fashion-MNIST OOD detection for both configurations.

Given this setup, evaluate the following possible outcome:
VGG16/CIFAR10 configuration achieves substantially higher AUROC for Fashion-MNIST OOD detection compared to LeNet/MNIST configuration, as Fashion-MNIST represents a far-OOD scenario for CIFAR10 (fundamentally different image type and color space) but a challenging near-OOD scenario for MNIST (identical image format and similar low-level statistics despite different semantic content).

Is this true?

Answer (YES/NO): NO